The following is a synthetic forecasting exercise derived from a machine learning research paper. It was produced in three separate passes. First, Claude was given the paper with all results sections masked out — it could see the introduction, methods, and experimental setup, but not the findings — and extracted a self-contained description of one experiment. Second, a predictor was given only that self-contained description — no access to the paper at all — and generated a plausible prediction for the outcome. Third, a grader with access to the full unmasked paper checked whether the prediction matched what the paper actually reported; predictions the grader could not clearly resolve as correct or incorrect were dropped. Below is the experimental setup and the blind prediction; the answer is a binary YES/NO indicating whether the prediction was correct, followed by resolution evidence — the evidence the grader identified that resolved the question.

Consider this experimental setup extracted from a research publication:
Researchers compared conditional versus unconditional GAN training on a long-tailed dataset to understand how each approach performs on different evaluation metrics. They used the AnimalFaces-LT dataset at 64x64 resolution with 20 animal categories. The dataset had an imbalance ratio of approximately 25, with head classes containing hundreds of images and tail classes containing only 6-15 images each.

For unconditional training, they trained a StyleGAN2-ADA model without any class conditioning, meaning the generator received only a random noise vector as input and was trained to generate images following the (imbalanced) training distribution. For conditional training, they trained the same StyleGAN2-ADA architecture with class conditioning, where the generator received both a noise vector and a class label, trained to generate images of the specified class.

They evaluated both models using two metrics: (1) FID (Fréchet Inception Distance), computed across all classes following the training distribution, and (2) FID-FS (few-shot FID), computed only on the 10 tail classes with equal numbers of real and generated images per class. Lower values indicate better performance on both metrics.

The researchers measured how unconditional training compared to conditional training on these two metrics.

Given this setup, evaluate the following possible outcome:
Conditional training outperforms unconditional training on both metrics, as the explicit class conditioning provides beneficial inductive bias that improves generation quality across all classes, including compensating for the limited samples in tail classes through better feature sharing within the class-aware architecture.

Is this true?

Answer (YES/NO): NO